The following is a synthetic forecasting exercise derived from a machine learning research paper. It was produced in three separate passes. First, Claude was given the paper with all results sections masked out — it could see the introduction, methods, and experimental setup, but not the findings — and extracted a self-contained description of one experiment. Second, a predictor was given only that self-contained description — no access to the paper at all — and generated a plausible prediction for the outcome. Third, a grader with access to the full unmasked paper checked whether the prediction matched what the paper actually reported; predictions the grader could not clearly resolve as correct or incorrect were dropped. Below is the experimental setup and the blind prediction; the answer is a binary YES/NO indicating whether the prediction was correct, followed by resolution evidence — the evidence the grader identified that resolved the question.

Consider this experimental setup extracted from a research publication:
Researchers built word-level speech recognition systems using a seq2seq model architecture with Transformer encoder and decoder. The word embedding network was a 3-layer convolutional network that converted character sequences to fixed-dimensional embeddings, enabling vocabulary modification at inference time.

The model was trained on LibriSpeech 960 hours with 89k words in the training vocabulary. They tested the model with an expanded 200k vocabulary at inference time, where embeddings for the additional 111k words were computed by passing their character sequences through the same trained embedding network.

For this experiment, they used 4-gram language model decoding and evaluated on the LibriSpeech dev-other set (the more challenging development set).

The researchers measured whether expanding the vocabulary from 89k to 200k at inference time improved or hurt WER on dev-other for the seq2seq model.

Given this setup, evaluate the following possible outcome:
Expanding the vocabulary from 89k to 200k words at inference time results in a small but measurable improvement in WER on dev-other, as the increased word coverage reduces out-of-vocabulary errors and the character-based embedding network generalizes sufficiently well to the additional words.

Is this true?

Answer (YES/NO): NO